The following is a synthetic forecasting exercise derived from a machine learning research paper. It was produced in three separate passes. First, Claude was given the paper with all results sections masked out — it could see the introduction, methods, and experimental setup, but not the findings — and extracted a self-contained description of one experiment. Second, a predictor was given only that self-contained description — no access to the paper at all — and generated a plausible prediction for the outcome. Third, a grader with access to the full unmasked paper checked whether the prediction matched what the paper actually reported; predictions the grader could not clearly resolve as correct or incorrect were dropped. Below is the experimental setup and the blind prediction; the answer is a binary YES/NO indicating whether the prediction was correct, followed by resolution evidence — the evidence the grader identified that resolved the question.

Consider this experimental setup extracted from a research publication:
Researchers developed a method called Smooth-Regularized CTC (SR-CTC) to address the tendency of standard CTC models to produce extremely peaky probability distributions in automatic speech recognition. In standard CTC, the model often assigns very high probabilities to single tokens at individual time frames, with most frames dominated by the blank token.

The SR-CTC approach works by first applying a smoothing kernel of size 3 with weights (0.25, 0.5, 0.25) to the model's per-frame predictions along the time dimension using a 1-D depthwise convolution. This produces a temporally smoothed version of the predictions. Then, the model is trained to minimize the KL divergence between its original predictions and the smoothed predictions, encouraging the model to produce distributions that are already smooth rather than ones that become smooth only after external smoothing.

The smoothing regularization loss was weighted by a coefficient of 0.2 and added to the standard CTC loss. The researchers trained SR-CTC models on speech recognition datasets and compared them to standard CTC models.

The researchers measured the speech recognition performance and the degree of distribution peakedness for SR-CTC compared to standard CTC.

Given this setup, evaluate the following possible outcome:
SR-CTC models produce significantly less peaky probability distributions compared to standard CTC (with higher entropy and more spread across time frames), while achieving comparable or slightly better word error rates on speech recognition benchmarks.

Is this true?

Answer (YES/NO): YES